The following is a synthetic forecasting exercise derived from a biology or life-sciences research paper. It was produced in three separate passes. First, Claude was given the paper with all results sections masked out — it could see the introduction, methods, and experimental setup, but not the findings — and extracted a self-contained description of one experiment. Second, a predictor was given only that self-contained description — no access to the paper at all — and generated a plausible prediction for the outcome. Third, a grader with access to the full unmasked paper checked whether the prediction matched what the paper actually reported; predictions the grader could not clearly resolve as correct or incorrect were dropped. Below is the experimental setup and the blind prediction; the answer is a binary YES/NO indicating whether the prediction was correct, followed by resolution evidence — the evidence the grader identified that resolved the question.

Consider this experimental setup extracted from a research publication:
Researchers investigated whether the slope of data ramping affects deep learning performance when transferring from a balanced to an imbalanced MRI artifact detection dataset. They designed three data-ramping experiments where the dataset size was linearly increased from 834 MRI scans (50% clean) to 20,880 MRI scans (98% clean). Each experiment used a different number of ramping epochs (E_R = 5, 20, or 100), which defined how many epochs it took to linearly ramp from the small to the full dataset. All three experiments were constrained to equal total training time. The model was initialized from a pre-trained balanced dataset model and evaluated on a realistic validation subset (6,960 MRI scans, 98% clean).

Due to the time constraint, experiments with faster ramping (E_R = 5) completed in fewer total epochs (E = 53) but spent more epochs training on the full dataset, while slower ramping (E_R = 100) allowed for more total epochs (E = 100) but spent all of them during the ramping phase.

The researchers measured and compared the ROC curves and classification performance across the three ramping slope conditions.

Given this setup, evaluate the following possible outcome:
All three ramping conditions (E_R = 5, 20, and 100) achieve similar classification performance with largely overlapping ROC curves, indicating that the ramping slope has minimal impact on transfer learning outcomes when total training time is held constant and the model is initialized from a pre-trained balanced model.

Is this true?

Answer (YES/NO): NO